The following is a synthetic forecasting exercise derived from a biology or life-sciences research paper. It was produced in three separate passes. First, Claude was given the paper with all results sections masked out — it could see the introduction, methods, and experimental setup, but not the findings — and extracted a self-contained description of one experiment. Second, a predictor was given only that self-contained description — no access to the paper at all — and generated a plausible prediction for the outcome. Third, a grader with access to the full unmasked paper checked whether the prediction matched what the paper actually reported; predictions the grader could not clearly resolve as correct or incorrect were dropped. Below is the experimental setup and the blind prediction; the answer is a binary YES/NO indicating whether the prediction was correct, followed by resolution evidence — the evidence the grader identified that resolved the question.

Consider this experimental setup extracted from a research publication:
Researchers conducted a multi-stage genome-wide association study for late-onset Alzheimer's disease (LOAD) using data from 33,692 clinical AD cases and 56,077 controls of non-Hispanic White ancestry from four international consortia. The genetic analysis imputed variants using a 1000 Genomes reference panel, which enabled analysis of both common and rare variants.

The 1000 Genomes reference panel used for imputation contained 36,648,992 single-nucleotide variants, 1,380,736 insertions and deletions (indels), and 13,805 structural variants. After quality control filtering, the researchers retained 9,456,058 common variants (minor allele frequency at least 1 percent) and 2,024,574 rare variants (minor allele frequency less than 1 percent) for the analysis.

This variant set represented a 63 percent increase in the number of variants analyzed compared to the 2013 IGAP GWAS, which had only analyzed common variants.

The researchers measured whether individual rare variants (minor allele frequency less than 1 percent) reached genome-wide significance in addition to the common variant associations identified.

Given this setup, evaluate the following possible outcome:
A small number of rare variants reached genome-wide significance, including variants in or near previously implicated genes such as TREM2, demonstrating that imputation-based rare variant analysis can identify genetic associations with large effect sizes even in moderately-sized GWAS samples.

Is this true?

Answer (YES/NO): YES